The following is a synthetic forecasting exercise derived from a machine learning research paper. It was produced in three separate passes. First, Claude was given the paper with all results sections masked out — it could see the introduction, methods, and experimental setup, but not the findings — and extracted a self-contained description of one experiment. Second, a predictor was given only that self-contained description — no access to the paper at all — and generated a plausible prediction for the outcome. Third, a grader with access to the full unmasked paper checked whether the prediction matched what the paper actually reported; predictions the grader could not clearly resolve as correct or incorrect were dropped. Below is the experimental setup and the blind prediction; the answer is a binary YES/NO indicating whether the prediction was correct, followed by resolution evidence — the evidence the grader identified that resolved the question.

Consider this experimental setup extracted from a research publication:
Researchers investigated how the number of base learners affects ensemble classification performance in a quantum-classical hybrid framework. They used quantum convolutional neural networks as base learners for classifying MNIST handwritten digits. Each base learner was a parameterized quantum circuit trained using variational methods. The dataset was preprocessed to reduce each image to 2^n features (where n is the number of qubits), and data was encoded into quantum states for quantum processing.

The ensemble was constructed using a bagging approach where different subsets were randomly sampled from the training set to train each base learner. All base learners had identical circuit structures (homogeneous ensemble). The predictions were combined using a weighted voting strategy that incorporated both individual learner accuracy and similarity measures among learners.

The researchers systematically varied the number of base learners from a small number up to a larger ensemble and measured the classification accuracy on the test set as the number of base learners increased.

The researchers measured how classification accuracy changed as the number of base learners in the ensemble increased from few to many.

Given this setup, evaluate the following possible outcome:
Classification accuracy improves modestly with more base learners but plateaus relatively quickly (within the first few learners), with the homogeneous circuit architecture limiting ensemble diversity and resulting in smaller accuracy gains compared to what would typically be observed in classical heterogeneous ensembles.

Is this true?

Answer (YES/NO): NO